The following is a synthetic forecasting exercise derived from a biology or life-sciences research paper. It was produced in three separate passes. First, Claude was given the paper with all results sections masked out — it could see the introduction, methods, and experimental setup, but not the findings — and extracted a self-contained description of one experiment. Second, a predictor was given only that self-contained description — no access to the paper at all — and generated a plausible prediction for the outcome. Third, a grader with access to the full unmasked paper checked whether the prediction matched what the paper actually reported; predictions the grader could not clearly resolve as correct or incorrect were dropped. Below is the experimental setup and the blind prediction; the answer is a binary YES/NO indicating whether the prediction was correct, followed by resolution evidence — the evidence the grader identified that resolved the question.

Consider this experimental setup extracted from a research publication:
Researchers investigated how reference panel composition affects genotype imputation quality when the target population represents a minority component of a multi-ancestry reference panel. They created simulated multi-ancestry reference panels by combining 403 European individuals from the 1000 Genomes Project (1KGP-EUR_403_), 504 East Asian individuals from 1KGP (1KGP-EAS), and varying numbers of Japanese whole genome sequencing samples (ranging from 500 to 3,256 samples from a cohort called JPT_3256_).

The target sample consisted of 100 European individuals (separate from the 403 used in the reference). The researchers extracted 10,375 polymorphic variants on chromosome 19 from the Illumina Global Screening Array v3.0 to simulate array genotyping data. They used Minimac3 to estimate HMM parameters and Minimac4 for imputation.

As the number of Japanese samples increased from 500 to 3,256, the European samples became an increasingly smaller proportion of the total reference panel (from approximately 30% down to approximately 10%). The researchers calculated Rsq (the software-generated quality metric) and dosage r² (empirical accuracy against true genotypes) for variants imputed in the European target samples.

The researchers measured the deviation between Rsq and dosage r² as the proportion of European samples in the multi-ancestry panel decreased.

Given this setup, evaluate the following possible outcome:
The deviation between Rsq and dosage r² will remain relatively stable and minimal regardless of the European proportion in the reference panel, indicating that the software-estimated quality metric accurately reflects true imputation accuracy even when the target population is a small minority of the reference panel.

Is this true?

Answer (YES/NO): NO